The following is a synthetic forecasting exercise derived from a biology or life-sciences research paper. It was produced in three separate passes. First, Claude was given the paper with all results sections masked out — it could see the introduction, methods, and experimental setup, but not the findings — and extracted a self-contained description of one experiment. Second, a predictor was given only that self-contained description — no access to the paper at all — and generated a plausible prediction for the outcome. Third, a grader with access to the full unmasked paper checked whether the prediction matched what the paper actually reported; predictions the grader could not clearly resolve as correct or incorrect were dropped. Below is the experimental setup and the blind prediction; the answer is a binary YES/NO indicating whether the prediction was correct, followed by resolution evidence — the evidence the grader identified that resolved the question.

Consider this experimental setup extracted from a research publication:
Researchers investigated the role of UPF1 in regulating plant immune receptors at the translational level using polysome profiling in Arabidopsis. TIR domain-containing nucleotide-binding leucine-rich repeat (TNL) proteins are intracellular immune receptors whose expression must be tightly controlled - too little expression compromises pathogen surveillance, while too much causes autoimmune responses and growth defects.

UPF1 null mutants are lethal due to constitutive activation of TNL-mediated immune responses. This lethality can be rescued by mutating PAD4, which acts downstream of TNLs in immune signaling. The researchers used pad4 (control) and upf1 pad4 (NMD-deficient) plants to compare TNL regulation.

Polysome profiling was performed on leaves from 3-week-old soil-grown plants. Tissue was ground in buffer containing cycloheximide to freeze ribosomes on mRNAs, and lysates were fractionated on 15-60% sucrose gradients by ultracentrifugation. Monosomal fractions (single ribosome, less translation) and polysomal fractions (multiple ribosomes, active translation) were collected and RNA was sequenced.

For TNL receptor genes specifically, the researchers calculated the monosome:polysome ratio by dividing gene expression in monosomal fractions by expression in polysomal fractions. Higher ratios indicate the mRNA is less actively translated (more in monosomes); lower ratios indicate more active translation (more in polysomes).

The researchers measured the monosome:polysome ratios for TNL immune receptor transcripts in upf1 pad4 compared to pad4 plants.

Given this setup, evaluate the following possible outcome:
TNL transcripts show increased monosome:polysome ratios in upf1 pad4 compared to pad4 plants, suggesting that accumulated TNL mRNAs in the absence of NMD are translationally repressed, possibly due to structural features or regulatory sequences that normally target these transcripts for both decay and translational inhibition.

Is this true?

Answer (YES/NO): NO